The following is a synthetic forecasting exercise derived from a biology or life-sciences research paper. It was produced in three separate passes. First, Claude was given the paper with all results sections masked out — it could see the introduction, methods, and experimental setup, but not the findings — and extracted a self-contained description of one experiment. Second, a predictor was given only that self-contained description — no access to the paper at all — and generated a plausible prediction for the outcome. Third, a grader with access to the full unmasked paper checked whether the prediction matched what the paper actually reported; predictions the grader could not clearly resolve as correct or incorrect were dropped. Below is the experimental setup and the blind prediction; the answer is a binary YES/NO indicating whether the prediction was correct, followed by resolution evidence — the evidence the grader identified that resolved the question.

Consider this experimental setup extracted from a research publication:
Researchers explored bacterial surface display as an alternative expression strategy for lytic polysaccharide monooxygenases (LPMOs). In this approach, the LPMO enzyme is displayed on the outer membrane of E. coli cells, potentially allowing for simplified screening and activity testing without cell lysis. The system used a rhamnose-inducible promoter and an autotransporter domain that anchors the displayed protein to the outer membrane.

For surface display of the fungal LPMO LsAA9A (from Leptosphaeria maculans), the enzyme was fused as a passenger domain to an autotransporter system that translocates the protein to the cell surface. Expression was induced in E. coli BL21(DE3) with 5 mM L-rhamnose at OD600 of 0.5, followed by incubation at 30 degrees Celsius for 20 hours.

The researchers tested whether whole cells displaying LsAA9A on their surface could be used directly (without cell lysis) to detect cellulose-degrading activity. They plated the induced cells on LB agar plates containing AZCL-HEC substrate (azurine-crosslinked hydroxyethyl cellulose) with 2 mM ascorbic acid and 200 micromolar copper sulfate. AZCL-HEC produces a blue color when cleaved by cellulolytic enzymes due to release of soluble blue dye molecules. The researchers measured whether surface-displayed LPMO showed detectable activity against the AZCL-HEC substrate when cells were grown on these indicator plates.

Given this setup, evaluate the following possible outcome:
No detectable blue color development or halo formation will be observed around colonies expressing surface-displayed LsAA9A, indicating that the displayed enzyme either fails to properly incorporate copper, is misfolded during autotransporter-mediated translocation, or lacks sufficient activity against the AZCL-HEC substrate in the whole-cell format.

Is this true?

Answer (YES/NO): NO